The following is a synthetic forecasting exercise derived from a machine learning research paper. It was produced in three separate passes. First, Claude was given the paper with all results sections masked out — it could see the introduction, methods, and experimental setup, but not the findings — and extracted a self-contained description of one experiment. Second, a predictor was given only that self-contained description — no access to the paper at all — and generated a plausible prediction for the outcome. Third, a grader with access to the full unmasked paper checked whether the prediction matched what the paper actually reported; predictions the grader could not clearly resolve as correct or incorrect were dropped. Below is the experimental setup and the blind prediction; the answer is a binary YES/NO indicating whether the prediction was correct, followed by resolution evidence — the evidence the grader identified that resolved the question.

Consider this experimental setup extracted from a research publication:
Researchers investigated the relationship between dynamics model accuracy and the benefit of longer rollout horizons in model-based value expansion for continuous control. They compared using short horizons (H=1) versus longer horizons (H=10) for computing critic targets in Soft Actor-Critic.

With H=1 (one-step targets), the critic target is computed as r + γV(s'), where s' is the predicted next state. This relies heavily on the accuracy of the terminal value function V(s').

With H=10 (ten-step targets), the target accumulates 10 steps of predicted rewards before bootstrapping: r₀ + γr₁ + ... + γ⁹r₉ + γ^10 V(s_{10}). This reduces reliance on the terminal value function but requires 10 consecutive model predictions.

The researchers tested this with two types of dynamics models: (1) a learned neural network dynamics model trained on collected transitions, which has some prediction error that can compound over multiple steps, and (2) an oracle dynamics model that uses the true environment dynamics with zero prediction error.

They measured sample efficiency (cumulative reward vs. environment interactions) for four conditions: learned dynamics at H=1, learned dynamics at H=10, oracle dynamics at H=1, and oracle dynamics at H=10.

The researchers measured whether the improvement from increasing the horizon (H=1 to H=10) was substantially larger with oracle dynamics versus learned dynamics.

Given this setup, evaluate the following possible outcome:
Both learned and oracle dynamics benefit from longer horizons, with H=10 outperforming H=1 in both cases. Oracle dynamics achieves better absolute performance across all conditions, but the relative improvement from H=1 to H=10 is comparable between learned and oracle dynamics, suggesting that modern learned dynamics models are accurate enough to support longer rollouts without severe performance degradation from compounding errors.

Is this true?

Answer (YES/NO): NO